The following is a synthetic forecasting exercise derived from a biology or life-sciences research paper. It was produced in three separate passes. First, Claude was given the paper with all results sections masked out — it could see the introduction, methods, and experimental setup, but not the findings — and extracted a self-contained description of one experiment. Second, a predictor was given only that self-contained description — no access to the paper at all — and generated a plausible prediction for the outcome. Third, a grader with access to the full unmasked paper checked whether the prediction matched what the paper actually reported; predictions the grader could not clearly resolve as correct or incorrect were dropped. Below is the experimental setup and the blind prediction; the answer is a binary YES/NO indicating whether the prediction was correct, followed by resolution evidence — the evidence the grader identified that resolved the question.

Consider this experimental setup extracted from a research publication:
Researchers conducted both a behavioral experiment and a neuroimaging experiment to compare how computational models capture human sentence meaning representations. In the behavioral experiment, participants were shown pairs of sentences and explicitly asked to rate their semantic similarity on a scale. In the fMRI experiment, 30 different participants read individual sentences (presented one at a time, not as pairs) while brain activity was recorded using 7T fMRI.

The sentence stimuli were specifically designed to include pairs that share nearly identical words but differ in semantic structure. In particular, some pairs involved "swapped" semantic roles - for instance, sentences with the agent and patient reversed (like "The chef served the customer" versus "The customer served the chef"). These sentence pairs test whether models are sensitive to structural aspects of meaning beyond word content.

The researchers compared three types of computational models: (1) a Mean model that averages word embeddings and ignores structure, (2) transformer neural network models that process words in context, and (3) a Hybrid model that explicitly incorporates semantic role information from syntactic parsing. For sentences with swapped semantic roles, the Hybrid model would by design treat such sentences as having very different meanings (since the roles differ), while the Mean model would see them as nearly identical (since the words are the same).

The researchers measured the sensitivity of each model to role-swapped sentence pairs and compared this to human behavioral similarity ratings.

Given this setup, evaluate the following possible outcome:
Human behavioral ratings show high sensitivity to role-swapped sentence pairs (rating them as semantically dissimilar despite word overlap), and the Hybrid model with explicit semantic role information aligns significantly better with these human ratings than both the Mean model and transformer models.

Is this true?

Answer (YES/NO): YES